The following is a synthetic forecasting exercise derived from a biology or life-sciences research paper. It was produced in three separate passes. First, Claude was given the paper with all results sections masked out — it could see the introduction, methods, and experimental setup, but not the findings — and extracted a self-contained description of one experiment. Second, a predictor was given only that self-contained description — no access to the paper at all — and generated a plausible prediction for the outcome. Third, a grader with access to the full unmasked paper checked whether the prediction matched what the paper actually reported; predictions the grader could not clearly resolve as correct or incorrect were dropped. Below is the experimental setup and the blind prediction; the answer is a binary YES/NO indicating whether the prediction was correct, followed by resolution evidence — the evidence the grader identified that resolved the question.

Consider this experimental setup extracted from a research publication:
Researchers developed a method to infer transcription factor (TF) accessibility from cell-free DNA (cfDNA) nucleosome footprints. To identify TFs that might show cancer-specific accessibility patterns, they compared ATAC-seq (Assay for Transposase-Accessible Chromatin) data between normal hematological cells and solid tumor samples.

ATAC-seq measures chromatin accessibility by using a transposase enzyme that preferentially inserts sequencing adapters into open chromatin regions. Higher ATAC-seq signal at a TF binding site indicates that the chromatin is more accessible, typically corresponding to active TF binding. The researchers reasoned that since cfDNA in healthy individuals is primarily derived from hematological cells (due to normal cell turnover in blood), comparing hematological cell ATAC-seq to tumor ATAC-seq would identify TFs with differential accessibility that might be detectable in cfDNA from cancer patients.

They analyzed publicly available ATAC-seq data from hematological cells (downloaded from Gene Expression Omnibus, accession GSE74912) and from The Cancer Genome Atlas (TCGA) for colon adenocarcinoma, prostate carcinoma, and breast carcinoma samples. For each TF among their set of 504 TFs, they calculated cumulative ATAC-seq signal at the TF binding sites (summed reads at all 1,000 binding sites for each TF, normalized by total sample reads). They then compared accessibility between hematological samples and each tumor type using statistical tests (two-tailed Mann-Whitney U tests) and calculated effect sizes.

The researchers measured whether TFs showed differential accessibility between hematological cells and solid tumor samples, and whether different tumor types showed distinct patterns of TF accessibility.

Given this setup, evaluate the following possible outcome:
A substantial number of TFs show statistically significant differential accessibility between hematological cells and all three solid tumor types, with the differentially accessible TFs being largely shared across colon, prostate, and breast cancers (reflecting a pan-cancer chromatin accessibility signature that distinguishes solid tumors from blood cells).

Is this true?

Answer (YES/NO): NO